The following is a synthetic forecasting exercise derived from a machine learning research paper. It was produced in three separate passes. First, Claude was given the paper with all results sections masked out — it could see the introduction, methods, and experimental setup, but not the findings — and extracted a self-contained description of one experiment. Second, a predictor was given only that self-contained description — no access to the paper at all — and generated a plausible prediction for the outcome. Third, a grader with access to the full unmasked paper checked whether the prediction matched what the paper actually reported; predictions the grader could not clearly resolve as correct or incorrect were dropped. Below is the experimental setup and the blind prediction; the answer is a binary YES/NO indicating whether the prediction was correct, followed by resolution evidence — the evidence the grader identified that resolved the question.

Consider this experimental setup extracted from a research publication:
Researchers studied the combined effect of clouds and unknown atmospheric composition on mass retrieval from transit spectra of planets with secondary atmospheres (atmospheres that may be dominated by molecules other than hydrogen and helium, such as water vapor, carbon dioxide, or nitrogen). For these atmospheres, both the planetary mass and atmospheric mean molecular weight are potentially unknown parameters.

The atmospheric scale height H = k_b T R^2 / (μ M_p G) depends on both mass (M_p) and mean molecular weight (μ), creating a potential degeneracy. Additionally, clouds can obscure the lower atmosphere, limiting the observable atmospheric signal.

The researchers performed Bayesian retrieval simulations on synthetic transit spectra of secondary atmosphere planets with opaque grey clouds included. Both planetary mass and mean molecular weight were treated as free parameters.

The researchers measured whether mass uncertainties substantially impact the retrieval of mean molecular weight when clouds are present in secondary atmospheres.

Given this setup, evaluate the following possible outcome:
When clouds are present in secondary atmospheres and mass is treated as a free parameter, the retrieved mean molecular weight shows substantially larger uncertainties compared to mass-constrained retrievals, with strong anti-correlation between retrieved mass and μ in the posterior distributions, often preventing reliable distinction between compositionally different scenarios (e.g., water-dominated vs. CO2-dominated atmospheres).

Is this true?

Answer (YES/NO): YES